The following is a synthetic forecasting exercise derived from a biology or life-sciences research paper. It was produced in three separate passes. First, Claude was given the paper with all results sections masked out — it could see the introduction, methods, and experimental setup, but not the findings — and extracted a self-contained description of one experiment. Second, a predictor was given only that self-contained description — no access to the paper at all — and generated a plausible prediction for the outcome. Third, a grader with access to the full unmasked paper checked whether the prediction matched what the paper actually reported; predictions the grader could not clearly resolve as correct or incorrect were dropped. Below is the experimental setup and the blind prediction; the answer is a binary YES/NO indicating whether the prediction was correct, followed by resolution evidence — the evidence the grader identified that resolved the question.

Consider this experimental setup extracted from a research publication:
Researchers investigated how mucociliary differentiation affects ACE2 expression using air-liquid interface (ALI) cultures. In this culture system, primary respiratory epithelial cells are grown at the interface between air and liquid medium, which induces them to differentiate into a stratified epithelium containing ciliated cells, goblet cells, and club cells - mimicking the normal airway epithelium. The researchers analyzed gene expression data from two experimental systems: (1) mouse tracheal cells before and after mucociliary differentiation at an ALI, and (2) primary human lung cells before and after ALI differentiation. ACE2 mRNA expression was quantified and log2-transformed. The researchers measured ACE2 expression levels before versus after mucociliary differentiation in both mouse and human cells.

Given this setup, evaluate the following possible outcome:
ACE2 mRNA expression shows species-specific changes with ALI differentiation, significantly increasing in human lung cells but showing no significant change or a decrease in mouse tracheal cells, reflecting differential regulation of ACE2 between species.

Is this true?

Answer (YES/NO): NO